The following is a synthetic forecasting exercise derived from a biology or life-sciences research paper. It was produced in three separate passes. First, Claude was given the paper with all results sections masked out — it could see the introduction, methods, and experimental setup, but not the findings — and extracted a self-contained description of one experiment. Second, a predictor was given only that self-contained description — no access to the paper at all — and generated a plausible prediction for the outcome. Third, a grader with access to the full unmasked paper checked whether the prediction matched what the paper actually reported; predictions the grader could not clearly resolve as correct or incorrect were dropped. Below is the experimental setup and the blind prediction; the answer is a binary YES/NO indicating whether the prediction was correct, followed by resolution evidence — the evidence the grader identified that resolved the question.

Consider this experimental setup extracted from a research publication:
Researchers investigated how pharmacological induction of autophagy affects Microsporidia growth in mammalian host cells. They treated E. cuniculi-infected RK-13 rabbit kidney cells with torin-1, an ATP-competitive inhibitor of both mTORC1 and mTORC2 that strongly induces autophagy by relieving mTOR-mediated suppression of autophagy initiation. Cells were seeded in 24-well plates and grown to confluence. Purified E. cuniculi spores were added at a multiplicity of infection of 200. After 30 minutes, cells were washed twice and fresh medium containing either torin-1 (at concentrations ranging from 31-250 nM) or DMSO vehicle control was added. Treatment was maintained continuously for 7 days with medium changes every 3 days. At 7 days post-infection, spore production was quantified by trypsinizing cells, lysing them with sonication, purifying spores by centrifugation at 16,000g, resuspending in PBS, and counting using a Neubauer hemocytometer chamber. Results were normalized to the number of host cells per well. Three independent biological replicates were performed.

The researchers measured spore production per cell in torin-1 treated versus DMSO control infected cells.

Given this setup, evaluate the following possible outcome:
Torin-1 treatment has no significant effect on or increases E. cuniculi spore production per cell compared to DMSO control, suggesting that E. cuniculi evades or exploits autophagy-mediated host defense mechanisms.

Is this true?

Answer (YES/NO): YES